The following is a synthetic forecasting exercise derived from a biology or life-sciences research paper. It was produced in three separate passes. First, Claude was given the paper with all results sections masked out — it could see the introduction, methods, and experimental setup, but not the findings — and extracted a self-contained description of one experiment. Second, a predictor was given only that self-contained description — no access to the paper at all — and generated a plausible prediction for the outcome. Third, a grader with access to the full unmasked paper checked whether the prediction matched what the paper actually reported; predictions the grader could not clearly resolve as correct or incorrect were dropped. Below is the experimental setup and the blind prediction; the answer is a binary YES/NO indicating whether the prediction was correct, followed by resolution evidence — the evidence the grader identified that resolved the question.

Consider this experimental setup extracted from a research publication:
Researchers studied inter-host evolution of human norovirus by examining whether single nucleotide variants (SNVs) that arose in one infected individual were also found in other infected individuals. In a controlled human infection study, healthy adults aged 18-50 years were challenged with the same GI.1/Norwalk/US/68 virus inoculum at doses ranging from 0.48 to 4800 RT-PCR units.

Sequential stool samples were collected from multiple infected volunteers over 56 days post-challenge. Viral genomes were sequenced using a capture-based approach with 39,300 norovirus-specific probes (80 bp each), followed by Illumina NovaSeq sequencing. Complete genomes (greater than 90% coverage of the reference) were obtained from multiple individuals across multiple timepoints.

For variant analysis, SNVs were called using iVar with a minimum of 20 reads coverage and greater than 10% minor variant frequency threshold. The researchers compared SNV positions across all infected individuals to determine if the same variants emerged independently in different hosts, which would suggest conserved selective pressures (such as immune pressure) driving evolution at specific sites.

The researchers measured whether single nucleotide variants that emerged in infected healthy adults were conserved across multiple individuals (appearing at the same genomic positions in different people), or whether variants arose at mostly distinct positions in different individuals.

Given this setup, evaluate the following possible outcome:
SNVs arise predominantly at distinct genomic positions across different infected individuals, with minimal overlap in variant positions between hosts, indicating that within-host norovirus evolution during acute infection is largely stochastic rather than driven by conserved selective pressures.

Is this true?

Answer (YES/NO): YES